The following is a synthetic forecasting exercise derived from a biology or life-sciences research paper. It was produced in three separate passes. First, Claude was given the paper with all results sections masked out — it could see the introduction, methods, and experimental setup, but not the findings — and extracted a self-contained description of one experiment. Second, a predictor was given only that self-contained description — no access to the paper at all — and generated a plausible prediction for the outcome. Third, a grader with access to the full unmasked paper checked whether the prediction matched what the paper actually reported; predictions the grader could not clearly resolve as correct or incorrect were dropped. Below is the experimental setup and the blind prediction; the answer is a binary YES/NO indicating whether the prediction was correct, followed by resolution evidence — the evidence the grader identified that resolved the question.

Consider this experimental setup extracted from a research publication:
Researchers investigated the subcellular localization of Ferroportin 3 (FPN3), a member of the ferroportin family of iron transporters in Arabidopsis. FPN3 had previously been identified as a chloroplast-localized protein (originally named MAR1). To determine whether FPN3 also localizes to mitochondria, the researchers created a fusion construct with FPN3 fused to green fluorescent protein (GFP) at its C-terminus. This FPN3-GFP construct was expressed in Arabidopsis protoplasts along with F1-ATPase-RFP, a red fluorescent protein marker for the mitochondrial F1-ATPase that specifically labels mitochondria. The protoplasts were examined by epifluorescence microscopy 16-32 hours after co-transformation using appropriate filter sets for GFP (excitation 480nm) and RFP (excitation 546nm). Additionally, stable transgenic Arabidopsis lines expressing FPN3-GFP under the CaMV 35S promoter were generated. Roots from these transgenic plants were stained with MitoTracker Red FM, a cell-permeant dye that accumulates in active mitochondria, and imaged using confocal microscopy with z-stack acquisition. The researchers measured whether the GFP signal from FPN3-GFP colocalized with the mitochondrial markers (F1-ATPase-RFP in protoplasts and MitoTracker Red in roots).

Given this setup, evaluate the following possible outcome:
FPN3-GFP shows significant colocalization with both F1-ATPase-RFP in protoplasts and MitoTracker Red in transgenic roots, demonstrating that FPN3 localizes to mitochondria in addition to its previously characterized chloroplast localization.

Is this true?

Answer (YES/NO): YES